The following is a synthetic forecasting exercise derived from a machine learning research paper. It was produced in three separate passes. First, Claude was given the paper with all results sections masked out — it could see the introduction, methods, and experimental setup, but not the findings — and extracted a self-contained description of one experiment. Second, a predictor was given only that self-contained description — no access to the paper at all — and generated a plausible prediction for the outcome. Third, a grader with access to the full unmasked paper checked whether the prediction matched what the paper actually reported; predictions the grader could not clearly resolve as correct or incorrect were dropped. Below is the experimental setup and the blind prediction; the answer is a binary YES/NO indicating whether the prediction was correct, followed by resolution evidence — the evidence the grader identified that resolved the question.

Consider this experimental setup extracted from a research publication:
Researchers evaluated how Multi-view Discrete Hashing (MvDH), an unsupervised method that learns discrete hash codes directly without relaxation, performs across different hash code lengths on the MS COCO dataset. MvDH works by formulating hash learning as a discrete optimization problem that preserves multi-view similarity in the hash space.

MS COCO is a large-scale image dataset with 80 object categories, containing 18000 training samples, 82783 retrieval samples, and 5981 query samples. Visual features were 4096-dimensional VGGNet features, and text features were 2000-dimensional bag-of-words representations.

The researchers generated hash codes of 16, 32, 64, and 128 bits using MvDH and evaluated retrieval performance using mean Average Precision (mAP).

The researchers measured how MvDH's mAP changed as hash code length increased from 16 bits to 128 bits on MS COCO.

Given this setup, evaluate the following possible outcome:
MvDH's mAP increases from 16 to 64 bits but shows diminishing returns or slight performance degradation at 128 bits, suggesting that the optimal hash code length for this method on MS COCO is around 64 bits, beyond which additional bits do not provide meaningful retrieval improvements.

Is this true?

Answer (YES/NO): NO